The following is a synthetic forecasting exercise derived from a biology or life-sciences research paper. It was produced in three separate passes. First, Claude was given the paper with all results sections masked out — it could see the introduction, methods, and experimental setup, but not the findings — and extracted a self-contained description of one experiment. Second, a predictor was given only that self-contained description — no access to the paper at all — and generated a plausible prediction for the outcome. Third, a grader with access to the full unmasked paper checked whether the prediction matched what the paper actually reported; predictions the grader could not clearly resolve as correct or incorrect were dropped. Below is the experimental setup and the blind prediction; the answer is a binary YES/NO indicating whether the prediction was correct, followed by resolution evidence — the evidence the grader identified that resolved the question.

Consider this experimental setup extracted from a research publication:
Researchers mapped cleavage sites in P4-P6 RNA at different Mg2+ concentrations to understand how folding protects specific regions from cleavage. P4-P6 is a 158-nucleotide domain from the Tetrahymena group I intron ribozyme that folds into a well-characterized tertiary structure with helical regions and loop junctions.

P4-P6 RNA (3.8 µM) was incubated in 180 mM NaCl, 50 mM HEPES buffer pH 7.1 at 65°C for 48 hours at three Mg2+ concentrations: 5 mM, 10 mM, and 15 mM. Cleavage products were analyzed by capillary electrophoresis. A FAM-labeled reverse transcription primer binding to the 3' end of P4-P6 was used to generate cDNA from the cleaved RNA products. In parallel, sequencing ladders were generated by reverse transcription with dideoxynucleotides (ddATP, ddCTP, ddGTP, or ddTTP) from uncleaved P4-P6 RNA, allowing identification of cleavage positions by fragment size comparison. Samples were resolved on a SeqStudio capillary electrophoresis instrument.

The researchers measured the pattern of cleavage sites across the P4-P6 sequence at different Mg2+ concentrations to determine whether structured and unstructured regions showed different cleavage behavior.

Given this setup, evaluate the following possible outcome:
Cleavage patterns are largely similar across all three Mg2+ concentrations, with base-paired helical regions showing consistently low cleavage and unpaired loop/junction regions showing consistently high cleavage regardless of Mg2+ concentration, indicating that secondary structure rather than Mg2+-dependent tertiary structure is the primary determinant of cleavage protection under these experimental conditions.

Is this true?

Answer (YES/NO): NO